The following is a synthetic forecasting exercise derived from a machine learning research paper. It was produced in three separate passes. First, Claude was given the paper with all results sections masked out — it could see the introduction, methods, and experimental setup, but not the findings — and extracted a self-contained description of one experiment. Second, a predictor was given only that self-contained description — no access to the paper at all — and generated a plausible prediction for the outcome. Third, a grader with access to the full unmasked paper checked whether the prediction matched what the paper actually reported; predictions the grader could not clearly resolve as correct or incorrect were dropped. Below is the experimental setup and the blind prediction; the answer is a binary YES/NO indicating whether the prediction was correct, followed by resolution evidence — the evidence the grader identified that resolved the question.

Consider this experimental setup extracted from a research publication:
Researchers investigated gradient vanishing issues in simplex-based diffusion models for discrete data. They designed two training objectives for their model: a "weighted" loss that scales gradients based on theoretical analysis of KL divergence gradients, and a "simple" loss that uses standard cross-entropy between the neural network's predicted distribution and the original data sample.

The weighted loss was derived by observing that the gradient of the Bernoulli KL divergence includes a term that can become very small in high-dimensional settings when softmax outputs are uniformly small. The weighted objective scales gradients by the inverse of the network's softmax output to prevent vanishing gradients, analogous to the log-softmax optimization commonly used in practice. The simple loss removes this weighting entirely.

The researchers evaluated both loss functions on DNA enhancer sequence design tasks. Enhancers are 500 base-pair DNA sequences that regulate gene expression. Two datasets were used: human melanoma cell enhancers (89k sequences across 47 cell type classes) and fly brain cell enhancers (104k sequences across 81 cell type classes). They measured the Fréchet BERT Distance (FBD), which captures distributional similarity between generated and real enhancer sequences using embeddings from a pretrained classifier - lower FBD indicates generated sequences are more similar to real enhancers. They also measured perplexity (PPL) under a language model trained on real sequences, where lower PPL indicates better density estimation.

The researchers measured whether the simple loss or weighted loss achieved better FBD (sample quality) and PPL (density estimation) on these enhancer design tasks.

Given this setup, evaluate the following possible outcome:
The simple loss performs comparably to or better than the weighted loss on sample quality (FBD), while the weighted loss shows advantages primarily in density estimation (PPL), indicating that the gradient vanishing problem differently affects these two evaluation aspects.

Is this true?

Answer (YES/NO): NO